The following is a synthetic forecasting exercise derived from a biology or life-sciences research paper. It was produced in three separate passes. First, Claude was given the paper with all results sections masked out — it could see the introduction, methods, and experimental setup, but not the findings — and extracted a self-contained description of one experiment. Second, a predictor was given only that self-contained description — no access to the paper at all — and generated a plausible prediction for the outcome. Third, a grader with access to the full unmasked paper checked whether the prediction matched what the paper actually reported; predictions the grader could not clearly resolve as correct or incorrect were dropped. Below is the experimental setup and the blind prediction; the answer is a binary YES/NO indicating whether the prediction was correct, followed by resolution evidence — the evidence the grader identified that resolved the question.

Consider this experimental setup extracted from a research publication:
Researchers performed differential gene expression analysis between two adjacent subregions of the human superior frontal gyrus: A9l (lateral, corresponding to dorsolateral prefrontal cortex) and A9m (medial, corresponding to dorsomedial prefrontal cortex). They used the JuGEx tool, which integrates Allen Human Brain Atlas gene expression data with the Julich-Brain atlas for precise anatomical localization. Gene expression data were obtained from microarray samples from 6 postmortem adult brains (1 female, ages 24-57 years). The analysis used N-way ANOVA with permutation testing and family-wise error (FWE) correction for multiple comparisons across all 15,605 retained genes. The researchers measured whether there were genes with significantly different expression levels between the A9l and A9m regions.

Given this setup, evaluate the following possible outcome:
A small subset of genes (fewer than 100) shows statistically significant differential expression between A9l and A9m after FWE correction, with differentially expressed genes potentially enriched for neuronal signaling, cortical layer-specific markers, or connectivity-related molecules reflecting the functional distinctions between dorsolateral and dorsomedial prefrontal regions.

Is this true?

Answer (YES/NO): NO